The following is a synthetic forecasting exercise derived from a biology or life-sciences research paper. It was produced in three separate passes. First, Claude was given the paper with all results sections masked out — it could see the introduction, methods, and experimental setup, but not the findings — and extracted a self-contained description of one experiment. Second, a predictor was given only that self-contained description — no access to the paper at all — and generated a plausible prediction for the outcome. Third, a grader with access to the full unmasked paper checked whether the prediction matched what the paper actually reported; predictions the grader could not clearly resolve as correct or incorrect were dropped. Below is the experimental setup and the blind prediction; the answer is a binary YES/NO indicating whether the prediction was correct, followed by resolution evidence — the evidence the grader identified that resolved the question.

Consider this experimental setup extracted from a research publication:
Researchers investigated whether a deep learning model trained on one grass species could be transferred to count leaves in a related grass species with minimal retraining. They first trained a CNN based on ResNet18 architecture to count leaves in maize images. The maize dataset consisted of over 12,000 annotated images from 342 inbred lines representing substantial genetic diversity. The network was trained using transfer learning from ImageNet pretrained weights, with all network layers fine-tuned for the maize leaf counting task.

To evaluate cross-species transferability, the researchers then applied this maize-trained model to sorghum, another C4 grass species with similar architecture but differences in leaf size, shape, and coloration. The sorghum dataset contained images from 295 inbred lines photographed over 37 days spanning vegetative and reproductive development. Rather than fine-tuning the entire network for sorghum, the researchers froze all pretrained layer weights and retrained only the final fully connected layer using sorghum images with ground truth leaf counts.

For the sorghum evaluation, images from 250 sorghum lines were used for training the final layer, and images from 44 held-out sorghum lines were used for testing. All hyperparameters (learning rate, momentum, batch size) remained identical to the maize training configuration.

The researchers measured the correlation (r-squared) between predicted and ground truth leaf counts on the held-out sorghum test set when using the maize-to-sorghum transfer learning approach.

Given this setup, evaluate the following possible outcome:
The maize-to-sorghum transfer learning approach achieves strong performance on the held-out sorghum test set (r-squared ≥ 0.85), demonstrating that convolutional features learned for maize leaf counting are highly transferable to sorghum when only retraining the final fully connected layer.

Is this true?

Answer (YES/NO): NO